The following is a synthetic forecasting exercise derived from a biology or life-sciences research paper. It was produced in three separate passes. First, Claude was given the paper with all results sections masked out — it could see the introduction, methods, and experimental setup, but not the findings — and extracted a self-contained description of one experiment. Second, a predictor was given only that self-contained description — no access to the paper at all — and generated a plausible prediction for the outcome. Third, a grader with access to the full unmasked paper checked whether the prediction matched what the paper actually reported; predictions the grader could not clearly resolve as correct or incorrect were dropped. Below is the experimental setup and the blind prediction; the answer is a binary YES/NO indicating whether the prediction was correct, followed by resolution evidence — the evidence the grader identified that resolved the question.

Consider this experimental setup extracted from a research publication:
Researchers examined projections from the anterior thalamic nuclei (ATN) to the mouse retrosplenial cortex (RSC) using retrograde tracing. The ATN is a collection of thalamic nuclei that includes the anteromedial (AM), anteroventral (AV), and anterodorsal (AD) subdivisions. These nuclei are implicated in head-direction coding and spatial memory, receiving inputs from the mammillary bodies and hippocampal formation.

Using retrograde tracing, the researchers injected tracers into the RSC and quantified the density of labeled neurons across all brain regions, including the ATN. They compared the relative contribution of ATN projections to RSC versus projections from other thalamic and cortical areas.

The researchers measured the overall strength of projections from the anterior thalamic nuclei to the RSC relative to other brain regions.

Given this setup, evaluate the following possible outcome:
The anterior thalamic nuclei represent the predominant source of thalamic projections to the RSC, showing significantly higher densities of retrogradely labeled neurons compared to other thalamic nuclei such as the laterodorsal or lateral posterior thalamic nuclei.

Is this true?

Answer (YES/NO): YES